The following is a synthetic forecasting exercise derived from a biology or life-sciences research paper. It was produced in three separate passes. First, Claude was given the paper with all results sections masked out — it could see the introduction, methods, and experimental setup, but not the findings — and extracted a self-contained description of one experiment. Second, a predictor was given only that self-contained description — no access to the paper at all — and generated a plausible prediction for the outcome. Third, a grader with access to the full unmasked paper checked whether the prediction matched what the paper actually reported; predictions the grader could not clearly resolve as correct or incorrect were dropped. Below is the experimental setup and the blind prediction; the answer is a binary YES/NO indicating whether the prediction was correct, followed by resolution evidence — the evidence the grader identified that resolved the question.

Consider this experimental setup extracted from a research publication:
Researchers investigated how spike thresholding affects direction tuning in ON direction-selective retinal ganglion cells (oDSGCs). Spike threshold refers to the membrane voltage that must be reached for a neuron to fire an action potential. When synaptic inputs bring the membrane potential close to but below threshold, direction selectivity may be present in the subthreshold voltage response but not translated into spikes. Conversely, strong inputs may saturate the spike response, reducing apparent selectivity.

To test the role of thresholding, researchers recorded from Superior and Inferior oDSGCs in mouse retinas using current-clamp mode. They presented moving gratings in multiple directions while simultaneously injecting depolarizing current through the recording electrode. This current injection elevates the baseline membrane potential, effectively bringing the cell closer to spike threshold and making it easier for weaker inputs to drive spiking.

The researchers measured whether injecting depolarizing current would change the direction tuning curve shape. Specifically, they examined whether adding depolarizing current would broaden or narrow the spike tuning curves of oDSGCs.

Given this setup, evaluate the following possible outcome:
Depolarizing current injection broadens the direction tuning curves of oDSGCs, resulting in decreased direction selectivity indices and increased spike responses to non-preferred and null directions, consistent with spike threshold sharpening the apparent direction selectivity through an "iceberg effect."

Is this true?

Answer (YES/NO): YES